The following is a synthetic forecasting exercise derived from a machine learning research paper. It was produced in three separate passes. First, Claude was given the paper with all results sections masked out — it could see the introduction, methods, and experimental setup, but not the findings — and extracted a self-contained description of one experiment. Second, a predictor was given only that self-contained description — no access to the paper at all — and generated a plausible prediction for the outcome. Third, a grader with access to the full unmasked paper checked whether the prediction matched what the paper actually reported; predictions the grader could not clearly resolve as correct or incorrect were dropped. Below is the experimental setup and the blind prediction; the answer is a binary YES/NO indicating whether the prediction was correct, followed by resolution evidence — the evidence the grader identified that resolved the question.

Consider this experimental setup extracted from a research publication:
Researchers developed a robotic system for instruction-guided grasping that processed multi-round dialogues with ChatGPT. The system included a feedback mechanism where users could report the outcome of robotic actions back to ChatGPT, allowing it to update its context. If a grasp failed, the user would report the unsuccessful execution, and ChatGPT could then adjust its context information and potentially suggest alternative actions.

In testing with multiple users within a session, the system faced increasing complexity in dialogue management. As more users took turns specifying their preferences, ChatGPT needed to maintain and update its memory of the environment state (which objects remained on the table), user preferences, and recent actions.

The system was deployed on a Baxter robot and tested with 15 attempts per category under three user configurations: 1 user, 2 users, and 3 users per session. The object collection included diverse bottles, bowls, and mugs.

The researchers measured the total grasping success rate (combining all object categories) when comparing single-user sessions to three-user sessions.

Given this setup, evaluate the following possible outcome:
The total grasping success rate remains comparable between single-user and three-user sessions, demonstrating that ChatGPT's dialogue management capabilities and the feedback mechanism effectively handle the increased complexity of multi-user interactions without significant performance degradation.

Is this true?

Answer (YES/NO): NO